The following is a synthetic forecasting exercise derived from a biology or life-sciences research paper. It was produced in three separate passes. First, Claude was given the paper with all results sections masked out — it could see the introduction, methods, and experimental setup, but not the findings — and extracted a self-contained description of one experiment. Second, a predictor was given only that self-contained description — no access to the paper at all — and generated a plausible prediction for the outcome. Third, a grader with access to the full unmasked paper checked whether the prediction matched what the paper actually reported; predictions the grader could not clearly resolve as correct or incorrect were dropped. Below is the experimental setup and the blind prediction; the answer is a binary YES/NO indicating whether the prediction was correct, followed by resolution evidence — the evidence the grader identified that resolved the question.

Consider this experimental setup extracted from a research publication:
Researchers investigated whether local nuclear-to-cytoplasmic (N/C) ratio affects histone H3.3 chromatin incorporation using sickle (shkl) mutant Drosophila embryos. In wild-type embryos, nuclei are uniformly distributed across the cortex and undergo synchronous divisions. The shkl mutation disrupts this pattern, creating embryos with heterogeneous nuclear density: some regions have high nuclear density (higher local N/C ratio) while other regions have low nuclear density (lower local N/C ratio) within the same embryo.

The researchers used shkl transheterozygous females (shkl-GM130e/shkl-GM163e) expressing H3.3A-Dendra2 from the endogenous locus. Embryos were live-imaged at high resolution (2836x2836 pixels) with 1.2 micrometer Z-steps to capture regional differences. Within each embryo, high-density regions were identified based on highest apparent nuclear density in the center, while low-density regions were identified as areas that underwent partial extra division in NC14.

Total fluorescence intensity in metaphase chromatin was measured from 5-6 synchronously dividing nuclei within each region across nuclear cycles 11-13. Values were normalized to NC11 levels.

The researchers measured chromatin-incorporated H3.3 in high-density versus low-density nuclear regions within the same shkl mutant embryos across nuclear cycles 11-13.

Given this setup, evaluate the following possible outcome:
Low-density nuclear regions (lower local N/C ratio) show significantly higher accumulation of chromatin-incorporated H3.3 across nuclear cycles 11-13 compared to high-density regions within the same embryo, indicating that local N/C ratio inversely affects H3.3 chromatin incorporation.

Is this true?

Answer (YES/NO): NO